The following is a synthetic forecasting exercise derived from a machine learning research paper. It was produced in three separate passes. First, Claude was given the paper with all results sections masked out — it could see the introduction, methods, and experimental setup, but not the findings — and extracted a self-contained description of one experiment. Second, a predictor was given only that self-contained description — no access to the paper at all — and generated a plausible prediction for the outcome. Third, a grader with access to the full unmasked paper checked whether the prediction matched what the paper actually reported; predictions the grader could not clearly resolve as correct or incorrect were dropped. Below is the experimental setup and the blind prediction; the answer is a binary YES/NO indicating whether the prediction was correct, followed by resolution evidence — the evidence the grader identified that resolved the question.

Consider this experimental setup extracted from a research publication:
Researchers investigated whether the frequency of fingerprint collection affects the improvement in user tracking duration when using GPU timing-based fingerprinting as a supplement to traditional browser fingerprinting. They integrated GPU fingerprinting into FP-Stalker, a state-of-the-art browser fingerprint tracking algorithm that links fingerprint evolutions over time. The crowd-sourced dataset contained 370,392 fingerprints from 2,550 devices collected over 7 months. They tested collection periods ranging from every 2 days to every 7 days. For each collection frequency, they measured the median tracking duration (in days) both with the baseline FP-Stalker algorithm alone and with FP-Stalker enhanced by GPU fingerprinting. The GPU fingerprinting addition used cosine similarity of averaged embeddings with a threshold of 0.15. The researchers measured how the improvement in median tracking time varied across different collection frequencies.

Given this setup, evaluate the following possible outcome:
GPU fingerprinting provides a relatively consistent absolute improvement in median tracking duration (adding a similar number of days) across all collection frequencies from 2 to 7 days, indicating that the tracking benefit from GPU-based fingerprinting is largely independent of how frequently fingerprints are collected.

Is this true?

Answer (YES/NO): NO